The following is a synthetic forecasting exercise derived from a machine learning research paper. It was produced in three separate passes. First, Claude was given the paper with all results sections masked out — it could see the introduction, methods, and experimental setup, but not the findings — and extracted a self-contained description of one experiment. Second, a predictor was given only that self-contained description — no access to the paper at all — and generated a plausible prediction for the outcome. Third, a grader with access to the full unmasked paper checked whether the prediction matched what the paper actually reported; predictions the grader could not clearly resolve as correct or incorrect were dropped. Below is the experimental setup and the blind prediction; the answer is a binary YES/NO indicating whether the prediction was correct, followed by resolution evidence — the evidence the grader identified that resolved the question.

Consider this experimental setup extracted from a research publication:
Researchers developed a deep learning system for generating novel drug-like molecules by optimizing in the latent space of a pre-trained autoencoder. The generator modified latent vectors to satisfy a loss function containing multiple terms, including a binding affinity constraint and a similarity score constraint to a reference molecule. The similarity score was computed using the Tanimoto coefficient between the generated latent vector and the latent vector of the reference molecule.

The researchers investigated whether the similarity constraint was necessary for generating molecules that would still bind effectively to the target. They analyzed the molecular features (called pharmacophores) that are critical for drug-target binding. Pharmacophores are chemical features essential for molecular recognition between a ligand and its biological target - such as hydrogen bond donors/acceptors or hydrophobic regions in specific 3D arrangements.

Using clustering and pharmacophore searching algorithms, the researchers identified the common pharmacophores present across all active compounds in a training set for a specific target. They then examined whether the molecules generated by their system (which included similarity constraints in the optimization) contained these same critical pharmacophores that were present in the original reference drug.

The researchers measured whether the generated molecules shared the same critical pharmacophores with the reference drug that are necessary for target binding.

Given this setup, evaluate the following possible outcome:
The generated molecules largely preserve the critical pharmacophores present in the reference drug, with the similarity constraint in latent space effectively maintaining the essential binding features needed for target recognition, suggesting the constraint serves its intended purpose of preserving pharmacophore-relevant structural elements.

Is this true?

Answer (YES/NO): YES